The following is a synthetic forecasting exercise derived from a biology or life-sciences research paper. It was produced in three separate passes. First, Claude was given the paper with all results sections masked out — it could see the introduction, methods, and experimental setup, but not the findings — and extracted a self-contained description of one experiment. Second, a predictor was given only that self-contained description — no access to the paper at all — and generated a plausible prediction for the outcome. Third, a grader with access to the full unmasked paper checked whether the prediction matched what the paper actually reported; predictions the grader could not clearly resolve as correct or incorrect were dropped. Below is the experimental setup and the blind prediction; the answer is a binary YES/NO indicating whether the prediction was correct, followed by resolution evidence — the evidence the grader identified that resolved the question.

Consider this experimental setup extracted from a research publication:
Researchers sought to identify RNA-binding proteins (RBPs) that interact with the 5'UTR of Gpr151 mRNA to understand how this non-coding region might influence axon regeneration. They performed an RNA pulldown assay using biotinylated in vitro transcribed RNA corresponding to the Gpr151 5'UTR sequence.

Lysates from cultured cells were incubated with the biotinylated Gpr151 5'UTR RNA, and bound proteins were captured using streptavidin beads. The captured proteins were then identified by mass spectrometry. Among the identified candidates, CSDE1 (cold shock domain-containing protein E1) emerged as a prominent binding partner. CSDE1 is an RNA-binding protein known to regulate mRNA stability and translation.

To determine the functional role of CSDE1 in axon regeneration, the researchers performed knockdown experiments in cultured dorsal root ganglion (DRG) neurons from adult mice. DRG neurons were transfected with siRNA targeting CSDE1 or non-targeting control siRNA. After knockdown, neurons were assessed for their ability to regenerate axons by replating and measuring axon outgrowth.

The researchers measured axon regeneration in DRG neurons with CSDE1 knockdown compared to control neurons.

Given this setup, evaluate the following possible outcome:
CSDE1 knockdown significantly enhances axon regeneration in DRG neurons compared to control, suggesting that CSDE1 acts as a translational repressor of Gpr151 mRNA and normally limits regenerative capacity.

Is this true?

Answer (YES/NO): NO